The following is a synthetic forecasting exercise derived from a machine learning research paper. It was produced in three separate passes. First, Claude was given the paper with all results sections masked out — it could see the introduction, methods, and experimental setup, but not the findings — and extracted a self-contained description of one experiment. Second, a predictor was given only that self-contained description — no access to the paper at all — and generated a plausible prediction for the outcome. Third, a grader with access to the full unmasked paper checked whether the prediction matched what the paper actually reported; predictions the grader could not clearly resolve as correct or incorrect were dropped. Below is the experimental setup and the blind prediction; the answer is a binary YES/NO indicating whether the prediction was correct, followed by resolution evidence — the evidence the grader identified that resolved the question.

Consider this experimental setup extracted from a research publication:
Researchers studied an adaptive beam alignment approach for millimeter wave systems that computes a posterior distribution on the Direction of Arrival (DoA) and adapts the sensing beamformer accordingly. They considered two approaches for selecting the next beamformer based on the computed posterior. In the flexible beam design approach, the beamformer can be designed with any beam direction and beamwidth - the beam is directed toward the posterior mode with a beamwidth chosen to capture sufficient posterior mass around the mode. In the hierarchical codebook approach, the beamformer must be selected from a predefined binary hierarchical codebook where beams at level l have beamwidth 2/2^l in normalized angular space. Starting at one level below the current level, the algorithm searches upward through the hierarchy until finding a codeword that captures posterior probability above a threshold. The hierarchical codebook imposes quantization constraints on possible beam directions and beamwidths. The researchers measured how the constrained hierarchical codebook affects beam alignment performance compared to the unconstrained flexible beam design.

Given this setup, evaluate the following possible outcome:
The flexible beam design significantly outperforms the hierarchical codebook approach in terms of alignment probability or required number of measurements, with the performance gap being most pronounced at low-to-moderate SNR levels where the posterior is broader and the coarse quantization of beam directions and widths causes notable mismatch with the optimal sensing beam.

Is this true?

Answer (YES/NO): NO